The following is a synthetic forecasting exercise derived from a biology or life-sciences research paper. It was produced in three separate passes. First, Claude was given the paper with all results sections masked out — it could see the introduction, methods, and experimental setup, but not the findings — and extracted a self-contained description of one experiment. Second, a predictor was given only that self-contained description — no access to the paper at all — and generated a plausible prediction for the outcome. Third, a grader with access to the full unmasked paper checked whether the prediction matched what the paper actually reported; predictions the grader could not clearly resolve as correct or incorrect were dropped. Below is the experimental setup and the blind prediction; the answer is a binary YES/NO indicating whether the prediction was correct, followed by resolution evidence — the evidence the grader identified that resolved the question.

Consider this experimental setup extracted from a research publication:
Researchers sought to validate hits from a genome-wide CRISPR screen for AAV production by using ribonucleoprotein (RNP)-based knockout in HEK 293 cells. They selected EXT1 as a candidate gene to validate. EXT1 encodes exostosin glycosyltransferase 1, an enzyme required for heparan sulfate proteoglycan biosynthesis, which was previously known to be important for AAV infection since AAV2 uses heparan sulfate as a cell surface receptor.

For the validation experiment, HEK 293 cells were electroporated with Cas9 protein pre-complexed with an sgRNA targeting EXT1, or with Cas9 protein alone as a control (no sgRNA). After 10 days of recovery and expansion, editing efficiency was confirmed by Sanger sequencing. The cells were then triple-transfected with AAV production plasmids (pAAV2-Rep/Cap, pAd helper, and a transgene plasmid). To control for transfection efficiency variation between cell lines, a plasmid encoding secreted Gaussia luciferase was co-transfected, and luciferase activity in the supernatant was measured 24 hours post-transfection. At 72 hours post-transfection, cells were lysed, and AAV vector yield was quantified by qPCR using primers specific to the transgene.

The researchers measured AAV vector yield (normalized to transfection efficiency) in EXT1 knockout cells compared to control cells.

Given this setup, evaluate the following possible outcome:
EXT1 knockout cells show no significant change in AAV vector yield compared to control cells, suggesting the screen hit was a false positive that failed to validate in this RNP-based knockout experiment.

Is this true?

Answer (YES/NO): NO